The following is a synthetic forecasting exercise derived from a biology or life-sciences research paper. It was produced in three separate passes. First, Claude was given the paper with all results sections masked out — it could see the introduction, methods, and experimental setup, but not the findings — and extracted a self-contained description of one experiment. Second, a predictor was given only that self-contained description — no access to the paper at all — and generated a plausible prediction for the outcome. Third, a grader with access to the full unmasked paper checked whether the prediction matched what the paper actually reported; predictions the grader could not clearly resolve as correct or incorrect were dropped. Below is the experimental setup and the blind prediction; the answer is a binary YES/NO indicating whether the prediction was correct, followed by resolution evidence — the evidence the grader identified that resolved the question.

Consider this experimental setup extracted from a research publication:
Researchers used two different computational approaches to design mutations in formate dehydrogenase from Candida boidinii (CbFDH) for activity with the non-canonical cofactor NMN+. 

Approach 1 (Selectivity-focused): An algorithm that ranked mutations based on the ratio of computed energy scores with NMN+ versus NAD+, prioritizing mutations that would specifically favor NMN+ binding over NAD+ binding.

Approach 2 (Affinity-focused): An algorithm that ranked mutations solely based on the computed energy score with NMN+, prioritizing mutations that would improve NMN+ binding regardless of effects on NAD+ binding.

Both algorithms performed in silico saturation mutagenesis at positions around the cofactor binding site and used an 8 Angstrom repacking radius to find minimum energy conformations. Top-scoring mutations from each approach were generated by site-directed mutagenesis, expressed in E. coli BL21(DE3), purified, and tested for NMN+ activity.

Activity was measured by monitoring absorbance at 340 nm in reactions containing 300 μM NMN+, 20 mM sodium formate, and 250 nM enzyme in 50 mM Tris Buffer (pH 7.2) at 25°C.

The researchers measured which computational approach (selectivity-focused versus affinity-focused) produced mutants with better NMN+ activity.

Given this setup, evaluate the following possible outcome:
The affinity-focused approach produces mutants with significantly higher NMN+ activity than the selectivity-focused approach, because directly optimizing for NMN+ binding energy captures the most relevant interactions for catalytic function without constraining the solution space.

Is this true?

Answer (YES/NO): NO